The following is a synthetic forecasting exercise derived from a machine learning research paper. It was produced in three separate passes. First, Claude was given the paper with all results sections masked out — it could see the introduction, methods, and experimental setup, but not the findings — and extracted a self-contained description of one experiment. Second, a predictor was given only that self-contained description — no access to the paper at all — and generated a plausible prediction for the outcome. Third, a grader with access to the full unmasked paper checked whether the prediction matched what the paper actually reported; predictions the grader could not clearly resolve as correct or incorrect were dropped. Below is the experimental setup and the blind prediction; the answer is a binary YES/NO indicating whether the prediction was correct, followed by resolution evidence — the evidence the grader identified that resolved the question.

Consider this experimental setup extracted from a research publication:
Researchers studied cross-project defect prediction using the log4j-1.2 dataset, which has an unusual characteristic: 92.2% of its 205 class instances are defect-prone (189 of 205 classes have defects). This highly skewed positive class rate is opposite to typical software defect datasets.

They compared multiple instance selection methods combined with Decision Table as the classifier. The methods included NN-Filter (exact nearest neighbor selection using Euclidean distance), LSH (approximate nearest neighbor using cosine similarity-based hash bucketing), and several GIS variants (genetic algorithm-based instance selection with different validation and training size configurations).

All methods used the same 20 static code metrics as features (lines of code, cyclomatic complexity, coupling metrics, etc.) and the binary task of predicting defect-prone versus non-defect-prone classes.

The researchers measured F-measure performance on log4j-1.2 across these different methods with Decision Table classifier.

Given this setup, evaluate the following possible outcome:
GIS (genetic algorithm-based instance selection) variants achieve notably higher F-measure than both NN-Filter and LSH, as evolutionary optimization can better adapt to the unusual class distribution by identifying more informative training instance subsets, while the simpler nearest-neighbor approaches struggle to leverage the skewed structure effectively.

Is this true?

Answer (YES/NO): NO